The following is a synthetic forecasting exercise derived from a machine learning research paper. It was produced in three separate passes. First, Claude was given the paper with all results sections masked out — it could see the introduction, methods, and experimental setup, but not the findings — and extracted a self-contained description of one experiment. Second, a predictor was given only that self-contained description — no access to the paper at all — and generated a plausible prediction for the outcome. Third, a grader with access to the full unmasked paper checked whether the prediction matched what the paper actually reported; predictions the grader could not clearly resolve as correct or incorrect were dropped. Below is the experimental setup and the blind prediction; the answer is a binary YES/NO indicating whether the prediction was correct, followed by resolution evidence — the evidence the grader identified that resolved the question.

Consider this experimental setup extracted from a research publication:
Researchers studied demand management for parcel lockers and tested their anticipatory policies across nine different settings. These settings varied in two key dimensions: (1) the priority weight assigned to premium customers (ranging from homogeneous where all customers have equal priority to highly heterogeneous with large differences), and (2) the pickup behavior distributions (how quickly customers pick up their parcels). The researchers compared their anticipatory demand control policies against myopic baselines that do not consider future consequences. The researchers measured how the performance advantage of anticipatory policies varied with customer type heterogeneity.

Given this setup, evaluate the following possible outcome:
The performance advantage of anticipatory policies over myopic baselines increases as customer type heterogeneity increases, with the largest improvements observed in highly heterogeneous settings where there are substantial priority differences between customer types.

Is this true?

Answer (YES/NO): YES